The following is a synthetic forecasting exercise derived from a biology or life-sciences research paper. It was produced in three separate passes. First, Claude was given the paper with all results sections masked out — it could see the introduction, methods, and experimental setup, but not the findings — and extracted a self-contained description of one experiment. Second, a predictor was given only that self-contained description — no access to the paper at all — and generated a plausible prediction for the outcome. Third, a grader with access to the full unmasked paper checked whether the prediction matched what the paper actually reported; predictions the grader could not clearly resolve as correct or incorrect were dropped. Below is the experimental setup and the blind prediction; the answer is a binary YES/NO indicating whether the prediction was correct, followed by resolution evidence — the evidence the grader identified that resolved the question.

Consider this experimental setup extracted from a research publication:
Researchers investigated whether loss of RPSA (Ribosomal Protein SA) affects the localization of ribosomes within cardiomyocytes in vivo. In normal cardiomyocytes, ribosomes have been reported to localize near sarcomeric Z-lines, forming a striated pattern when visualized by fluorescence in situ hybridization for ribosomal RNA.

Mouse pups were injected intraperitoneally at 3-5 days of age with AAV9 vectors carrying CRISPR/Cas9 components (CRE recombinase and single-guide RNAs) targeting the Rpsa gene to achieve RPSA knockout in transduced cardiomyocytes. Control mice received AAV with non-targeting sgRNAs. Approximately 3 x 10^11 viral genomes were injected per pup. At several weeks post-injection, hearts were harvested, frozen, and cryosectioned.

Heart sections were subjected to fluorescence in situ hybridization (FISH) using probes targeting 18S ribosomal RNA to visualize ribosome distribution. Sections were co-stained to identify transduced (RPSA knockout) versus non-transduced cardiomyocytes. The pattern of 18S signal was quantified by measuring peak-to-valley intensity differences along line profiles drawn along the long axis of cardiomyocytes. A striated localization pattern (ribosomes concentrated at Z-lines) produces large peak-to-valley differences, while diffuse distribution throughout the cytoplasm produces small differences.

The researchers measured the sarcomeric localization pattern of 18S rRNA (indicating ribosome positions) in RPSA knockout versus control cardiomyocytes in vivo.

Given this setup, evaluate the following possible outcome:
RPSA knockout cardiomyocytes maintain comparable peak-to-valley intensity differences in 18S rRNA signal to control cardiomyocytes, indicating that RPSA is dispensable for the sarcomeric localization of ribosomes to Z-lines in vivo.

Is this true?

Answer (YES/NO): NO